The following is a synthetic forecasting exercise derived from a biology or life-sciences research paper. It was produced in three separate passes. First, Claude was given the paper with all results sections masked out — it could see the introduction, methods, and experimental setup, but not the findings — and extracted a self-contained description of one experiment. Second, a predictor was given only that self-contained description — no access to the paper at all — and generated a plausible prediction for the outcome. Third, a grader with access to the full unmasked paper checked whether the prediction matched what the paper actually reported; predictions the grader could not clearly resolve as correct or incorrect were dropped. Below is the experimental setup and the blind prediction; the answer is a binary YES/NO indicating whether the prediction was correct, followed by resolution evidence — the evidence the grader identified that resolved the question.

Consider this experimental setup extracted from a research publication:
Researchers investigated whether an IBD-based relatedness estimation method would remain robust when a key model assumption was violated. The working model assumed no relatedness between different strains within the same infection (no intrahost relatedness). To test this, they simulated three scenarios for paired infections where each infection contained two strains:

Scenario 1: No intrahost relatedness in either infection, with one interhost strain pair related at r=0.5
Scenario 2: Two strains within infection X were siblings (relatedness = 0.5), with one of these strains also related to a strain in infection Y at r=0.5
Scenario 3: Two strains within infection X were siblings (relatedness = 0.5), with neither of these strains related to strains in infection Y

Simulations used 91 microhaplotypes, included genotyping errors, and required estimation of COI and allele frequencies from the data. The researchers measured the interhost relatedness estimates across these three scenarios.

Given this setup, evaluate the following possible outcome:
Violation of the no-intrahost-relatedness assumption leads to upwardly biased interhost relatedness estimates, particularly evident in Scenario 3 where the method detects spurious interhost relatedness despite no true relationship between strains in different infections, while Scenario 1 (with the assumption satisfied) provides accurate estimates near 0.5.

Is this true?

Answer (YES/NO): NO